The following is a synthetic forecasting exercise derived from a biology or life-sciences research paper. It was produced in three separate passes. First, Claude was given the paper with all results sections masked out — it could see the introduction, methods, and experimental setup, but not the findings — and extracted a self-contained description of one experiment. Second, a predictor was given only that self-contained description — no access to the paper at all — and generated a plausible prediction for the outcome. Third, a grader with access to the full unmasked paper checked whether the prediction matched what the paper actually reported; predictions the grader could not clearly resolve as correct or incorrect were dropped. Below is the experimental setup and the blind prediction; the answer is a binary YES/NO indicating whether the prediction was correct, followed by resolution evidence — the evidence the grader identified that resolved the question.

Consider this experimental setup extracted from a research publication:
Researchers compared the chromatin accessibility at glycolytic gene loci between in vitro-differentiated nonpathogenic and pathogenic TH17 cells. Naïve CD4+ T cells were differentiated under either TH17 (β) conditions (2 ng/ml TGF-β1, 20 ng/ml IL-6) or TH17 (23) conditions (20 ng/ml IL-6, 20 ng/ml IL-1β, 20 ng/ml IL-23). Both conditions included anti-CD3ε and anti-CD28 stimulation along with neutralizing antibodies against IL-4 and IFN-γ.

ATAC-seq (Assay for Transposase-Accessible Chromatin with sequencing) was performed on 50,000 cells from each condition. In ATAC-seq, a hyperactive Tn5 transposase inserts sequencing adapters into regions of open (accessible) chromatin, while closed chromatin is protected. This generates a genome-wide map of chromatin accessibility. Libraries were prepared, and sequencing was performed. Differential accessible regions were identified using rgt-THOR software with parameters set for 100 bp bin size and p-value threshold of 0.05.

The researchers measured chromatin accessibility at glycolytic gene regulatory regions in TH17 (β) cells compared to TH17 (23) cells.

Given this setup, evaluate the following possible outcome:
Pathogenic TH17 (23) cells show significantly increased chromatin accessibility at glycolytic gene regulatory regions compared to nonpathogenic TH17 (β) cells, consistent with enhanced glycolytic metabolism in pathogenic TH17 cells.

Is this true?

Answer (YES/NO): YES